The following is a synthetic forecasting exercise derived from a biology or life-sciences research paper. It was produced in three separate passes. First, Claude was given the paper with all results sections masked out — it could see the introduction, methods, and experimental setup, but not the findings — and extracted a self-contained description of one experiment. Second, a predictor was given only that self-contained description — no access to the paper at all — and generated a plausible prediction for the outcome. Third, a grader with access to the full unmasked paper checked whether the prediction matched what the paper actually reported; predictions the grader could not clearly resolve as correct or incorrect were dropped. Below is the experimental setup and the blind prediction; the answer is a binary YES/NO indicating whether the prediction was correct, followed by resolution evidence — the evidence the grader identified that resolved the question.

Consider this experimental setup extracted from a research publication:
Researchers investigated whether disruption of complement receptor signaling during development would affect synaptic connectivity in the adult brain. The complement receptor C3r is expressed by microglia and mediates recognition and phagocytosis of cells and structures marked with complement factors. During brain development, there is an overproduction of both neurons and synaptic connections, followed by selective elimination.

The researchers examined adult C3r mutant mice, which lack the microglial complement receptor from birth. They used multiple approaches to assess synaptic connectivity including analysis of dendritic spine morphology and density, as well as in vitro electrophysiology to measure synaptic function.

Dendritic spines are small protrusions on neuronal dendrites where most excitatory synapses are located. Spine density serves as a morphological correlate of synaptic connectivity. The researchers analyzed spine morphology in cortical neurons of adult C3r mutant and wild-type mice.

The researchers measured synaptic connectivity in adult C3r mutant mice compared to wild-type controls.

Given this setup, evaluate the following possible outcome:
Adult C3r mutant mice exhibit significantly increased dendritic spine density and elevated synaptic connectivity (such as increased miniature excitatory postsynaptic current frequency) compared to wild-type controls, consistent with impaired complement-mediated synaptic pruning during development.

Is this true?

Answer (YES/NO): NO